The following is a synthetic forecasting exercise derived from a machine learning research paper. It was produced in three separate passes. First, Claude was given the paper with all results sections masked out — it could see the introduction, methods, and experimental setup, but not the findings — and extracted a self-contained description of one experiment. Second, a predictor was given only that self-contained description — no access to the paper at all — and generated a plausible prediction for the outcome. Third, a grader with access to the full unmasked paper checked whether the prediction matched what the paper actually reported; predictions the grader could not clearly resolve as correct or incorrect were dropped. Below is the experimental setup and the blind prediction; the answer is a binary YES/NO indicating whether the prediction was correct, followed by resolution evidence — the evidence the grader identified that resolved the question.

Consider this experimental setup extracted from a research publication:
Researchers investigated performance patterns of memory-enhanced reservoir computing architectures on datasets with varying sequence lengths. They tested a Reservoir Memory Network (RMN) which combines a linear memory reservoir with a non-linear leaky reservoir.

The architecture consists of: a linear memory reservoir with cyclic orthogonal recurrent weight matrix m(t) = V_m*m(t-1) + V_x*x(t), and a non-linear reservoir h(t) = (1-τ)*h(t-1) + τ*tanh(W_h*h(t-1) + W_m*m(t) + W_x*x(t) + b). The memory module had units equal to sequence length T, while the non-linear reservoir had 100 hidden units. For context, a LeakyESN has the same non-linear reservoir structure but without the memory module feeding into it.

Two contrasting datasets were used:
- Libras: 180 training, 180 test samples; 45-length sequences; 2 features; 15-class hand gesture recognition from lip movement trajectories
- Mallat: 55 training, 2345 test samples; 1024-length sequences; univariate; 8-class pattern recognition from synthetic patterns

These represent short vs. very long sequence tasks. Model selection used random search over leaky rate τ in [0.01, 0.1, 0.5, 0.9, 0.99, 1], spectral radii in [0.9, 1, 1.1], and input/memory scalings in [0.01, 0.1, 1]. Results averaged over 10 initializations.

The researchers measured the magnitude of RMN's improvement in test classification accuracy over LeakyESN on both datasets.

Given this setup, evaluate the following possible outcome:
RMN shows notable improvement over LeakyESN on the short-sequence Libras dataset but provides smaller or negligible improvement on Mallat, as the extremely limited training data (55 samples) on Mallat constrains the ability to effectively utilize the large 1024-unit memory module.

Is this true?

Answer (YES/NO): YES